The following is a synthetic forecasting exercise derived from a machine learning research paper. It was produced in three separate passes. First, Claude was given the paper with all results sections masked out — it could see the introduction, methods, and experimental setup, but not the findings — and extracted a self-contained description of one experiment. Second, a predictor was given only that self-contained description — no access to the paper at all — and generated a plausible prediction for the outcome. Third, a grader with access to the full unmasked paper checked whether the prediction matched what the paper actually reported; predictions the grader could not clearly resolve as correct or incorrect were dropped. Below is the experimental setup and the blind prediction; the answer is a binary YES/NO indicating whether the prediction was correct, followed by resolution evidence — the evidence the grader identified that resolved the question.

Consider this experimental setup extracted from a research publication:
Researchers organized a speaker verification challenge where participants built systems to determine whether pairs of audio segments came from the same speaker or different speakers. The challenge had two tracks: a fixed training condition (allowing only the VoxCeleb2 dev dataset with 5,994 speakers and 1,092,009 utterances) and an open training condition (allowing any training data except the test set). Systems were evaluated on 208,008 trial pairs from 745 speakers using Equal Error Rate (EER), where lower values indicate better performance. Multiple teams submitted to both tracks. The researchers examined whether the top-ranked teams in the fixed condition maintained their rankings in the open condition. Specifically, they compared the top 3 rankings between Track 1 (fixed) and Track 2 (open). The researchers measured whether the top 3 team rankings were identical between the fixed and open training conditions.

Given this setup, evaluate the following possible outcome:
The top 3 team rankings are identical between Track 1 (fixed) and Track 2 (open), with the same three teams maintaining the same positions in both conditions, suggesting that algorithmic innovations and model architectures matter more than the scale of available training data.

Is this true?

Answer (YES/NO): NO